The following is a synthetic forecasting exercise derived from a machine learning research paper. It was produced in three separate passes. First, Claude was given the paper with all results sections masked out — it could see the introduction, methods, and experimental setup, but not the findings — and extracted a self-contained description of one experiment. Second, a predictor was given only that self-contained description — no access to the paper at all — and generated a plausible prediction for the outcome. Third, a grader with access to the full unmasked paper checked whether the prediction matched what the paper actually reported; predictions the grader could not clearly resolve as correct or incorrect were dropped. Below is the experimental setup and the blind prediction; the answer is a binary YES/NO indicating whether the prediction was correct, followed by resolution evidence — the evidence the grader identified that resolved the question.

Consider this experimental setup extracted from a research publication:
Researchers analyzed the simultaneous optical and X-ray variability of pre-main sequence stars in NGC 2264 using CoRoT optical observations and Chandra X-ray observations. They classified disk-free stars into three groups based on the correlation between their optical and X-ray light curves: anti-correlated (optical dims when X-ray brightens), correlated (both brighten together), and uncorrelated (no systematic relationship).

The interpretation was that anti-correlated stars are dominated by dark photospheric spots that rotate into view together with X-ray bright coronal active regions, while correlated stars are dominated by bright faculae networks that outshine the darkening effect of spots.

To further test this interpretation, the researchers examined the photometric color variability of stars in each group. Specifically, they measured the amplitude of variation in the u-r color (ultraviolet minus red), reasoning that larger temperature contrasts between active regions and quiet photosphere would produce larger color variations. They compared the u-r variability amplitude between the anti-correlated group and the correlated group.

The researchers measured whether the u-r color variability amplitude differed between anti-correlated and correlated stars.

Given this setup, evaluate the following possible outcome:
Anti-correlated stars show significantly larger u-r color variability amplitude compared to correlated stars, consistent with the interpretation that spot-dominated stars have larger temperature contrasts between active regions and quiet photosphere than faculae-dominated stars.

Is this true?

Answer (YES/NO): NO